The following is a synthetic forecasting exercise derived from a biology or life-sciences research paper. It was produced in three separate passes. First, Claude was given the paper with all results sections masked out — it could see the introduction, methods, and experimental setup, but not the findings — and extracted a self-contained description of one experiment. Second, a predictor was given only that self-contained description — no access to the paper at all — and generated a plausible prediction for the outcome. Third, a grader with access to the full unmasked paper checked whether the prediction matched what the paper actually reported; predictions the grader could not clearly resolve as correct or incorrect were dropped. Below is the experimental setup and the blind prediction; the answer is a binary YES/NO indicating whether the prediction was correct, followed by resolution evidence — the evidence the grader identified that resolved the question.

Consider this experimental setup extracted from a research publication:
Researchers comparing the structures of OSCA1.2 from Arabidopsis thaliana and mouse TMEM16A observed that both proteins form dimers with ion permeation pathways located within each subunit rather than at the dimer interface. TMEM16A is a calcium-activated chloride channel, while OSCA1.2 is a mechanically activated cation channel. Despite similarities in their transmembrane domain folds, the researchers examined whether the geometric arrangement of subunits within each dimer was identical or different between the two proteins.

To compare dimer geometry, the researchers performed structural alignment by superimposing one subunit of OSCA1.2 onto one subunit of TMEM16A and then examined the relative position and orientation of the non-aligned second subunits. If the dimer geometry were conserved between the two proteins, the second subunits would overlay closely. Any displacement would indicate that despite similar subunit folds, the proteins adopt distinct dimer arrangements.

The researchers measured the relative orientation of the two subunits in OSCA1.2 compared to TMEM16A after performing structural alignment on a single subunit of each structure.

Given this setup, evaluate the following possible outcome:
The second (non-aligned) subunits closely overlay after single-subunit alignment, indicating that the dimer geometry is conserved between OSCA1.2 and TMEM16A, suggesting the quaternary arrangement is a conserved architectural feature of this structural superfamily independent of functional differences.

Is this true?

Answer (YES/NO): NO